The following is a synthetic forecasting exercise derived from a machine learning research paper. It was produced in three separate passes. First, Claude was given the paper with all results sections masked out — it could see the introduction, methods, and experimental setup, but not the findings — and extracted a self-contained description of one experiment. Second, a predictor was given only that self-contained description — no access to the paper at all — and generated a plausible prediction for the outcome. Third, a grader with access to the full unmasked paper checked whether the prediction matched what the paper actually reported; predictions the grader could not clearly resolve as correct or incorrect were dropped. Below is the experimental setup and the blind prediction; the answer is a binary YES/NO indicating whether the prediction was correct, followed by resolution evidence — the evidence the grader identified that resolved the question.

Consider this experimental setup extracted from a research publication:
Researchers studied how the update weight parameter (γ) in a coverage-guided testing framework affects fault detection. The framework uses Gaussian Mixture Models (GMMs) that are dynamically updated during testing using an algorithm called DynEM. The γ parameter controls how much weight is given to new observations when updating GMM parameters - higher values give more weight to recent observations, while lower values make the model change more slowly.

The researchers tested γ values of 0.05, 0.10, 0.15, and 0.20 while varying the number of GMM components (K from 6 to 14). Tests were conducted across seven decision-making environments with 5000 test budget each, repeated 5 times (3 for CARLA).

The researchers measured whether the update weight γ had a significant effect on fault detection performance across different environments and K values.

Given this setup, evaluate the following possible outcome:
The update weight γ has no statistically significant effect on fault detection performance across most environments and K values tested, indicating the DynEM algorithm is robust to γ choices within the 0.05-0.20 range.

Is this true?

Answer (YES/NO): YES